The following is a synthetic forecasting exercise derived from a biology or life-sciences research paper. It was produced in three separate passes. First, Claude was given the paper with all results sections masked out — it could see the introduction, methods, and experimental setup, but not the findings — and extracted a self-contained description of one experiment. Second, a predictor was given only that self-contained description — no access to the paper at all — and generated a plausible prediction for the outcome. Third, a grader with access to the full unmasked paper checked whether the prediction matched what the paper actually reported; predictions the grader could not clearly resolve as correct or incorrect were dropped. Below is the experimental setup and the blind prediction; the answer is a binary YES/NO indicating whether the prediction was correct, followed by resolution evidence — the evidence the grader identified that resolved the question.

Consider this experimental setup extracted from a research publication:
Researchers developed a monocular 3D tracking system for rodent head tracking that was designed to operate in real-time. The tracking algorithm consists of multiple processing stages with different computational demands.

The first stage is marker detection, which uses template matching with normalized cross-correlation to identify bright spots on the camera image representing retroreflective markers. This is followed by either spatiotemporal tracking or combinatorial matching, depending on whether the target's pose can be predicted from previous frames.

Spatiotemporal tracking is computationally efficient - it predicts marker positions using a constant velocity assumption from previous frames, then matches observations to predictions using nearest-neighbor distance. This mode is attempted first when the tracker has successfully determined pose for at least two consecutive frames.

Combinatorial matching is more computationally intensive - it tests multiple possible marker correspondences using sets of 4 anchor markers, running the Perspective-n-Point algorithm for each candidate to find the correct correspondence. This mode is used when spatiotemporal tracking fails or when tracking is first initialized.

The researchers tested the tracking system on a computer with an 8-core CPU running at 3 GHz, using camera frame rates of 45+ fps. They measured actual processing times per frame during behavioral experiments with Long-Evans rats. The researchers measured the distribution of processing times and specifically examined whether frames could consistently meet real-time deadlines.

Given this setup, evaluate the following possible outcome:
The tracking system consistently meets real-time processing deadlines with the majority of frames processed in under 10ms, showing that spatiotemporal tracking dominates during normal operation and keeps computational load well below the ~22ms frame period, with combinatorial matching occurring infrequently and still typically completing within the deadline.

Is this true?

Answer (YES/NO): NO